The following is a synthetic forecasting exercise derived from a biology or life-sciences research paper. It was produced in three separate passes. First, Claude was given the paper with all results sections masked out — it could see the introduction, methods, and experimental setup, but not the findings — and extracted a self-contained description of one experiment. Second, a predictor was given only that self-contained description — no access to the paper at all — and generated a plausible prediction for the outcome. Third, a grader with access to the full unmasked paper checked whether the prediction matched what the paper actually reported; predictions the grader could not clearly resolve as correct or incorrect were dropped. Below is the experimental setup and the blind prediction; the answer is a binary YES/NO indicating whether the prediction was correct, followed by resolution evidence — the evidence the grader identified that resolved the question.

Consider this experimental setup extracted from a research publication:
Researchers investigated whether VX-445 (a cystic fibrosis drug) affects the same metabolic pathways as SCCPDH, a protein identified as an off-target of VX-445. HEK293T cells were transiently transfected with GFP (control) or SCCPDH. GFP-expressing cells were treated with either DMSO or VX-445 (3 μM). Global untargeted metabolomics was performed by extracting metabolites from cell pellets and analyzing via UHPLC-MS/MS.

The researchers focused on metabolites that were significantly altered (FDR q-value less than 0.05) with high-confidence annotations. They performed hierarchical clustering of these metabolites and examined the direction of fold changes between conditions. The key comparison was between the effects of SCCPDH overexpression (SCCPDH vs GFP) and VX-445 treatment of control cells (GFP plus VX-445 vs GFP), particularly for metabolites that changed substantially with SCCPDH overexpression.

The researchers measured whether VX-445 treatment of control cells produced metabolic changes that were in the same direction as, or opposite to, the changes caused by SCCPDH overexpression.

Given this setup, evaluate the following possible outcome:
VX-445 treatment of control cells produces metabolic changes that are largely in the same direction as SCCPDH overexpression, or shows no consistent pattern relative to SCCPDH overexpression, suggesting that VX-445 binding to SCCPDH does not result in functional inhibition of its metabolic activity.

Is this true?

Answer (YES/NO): NO